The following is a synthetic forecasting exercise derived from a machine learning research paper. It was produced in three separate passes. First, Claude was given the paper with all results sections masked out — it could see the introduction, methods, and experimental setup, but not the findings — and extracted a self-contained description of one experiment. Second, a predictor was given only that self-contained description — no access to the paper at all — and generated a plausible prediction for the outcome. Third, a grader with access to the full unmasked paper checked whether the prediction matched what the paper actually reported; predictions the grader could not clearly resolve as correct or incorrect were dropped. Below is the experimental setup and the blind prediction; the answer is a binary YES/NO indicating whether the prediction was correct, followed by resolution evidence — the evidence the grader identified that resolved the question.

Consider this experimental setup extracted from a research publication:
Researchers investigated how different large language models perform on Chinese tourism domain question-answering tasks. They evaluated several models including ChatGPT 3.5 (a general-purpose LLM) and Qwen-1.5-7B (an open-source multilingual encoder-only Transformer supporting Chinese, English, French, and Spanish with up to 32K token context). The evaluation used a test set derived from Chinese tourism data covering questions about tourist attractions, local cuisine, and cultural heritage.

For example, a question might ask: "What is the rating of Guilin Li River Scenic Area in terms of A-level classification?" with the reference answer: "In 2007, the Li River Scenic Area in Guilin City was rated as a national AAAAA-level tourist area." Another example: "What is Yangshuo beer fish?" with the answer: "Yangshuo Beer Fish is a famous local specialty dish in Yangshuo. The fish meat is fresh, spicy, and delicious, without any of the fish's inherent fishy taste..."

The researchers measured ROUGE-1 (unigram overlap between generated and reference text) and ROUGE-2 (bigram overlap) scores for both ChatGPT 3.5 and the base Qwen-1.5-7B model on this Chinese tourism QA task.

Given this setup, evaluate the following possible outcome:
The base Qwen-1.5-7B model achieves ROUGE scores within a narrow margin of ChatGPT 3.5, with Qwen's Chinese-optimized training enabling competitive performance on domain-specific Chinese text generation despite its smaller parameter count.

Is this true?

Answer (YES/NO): NO